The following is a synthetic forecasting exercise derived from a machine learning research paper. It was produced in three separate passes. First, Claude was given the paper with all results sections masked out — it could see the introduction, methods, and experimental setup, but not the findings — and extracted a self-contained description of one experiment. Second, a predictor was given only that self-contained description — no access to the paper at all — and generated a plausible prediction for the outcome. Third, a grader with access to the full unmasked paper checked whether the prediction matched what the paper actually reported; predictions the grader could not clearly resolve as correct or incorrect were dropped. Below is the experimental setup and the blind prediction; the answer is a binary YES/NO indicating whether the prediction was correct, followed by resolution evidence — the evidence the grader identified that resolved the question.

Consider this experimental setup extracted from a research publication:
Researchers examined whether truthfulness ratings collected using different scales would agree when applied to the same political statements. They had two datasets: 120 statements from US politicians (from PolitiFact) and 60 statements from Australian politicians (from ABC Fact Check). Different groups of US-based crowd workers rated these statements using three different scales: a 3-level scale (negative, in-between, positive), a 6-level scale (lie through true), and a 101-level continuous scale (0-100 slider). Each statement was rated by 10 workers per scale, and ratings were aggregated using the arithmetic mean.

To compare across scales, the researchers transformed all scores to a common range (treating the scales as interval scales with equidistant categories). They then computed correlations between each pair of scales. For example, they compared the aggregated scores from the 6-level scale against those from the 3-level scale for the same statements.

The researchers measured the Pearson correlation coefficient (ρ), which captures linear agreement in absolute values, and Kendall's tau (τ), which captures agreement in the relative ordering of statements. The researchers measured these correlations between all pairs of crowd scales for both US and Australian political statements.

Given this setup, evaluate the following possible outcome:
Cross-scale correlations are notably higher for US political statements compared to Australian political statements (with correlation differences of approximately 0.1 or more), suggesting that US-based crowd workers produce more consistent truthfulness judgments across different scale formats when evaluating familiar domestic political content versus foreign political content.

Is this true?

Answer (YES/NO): YES